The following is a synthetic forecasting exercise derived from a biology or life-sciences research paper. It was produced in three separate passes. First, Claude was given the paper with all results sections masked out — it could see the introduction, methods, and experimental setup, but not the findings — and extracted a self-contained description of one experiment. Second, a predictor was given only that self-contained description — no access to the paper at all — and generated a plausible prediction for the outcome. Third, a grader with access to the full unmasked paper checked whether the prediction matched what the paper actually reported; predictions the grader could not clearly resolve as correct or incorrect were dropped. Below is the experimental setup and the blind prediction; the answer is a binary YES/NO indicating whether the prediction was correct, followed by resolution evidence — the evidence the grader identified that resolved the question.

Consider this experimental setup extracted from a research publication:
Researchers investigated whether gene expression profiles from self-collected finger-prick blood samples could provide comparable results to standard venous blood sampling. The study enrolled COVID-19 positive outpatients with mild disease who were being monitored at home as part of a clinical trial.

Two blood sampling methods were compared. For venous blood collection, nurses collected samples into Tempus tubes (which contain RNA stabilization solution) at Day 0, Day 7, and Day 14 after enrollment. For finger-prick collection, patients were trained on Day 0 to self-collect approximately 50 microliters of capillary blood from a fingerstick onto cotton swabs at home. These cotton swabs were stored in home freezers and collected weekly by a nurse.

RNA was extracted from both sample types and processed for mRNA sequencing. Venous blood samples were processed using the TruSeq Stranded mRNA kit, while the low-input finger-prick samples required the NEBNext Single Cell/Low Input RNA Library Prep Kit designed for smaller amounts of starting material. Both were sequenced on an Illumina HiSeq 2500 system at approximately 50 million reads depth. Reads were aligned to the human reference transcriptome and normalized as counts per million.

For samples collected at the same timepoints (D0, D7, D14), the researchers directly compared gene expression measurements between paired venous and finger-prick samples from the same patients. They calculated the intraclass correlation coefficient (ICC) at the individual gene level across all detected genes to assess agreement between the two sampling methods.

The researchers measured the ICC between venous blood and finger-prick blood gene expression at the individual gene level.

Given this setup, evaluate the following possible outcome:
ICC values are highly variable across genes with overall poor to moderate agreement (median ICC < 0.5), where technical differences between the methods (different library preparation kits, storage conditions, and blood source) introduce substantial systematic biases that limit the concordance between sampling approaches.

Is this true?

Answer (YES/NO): NO